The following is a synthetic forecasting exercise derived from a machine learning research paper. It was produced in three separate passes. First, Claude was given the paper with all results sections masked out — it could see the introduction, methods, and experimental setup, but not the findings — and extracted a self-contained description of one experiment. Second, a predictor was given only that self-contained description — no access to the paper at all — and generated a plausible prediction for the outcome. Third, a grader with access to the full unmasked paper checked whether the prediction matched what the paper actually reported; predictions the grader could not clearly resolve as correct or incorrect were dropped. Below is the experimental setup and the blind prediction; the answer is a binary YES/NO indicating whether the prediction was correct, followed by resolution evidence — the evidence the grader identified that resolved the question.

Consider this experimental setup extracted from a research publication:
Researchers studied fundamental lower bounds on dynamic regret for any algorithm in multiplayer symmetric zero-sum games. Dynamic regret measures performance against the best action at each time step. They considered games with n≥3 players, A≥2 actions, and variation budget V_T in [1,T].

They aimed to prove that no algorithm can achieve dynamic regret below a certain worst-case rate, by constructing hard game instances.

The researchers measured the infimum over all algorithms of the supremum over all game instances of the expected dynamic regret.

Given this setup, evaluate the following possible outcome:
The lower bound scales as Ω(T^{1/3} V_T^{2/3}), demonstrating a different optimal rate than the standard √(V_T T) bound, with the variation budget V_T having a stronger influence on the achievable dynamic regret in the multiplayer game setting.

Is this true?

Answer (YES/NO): NO